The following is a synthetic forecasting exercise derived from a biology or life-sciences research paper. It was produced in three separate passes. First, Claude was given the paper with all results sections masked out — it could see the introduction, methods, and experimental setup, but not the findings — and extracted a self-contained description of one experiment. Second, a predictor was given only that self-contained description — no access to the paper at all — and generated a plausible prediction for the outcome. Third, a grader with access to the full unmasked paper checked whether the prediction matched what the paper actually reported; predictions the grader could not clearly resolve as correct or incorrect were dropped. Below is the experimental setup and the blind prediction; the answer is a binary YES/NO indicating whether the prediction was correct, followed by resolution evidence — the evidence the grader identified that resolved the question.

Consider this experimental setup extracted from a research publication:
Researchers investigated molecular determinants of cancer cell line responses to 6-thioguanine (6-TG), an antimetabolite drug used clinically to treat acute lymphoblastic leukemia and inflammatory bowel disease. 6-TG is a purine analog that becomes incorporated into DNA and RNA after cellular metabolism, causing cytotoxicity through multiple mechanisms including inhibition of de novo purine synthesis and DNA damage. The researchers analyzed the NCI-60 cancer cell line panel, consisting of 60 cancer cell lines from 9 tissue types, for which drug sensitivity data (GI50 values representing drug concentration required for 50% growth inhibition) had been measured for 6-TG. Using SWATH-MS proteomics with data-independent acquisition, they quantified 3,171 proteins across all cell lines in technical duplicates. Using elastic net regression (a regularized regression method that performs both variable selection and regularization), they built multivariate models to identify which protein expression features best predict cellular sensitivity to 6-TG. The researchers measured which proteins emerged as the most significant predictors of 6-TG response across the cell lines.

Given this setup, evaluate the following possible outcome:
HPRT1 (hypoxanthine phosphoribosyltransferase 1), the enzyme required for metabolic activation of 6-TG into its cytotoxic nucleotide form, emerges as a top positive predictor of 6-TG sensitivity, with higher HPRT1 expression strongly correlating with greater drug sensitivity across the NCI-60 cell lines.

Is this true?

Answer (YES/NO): NO